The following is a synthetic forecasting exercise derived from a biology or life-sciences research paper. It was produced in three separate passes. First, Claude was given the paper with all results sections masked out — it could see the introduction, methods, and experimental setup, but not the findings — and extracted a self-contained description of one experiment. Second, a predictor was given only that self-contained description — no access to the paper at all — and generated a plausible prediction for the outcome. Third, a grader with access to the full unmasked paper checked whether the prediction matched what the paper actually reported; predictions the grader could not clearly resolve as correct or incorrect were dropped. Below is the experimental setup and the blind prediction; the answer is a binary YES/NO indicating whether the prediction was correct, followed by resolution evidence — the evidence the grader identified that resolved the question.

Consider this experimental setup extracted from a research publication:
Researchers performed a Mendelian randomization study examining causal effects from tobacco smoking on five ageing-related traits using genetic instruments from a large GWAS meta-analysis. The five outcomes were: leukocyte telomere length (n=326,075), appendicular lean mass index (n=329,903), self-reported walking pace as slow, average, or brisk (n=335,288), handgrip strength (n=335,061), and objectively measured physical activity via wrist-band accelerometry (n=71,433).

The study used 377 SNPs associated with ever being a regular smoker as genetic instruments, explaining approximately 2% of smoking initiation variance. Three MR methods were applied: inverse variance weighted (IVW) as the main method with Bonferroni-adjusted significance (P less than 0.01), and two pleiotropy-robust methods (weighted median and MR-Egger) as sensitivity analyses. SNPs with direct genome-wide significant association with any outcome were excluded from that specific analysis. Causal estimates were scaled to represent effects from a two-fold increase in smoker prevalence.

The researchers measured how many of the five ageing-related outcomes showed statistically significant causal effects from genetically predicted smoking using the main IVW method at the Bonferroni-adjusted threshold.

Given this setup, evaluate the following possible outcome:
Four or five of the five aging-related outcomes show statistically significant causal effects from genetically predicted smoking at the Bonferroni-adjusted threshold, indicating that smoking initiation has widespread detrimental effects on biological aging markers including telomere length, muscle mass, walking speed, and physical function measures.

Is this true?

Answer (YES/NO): YES